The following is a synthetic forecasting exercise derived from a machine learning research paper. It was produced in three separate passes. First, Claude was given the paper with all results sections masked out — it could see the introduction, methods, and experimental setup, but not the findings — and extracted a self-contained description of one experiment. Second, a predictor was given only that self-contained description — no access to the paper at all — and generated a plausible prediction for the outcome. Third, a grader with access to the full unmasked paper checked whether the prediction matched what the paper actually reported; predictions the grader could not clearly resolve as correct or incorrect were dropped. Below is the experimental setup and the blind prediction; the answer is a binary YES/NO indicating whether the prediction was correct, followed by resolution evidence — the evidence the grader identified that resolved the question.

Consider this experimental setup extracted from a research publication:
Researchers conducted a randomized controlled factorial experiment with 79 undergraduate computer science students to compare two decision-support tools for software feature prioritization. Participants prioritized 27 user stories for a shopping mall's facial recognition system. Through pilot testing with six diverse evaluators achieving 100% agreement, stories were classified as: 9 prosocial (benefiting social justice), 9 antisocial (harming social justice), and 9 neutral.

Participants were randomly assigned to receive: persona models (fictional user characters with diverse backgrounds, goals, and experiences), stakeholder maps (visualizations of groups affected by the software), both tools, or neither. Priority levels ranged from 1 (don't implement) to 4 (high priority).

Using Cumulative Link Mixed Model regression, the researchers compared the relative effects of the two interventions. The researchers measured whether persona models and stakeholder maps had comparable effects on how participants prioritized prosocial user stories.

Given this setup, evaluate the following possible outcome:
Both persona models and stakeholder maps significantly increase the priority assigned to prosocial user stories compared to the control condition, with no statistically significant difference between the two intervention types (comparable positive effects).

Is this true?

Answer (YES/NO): NO